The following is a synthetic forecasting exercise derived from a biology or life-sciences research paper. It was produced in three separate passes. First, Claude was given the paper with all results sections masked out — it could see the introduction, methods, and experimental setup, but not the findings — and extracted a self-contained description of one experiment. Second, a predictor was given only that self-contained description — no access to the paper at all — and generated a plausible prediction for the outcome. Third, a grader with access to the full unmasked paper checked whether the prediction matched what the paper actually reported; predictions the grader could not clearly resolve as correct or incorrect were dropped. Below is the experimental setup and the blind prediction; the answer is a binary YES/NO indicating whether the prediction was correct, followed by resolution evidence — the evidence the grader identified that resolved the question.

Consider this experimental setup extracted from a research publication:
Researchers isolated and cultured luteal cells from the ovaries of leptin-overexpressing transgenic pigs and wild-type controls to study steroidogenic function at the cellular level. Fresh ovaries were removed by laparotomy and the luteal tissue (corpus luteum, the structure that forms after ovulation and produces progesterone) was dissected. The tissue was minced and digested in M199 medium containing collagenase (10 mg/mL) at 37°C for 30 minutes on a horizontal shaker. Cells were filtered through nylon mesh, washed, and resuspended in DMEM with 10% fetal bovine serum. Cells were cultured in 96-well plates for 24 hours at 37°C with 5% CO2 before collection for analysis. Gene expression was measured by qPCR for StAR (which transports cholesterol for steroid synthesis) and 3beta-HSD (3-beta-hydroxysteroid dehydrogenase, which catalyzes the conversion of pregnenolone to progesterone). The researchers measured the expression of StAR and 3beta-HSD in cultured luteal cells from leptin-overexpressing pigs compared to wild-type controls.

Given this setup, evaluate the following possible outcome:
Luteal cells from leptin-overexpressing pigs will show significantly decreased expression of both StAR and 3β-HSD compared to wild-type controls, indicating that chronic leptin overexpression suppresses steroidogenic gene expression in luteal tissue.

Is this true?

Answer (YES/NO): NO